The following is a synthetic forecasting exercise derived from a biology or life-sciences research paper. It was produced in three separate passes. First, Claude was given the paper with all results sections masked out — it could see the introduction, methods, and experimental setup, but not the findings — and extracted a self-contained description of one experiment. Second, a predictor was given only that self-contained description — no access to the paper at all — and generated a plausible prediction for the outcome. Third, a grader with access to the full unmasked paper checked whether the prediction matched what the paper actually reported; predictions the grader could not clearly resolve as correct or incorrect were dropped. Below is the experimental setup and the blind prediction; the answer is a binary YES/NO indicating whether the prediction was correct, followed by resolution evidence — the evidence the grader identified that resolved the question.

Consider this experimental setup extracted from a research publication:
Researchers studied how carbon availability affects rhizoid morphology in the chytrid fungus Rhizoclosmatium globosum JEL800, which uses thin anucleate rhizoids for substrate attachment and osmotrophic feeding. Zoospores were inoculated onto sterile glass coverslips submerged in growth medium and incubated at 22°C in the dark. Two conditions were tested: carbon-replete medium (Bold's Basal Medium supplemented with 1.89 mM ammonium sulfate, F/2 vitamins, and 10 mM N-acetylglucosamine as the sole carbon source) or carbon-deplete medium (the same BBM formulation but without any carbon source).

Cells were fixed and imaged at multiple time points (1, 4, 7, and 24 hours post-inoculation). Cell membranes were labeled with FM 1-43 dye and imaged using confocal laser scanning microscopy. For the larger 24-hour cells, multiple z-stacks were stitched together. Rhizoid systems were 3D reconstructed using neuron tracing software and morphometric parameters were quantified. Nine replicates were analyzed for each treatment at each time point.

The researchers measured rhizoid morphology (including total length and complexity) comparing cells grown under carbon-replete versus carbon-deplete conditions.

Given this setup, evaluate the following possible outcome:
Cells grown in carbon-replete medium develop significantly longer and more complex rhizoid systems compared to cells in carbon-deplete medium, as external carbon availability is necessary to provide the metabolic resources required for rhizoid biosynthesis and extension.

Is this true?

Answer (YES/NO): NO